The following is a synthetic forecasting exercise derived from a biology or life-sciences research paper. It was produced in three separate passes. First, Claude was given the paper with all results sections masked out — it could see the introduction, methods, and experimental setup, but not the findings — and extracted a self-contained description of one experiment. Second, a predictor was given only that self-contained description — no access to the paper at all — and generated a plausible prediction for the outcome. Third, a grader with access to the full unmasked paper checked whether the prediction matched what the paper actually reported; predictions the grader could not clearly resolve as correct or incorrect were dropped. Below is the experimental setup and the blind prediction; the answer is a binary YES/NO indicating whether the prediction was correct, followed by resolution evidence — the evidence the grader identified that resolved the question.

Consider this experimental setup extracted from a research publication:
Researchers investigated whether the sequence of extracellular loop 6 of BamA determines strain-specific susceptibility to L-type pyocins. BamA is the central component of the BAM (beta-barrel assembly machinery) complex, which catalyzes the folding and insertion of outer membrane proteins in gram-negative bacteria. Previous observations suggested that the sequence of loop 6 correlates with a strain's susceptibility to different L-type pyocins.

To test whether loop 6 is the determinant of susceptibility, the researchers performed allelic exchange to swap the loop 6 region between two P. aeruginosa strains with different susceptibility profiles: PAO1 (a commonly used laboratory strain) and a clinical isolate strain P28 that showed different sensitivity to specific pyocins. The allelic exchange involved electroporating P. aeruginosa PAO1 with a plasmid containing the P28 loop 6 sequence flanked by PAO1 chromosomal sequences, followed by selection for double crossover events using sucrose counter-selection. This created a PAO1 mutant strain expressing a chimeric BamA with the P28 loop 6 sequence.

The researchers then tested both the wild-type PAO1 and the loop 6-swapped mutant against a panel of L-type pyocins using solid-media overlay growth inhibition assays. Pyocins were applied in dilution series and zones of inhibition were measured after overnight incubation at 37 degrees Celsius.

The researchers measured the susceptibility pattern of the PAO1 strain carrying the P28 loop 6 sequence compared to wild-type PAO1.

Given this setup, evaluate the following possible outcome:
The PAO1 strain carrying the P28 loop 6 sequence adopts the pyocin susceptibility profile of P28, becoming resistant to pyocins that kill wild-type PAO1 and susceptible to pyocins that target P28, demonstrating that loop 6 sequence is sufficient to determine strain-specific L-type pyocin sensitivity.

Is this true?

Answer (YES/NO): NO